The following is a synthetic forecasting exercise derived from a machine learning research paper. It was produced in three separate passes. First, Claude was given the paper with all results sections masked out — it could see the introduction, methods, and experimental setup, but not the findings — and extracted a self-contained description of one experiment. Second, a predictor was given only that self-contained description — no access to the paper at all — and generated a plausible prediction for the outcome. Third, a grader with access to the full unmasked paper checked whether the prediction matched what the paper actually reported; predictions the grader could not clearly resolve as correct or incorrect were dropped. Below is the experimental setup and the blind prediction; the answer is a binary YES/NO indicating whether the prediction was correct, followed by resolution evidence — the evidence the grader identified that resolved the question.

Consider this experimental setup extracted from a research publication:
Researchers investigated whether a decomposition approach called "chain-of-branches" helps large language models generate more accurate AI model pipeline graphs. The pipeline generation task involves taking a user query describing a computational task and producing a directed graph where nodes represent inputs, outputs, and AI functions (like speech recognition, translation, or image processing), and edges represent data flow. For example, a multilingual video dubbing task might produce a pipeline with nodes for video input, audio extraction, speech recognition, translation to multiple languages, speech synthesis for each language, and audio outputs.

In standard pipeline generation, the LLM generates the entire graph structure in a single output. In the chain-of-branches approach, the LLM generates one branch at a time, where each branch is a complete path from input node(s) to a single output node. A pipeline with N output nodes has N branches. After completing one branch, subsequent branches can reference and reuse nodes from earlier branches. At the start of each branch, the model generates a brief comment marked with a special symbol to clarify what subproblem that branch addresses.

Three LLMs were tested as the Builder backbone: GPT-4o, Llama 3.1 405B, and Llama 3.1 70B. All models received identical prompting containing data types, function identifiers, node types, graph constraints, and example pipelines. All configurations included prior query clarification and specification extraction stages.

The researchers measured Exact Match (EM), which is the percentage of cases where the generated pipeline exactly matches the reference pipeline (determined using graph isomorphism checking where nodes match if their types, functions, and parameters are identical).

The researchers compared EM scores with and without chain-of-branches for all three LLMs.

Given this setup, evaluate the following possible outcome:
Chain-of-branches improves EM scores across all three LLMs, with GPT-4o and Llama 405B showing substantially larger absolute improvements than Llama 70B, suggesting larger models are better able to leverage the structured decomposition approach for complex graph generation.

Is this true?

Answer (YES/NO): NO